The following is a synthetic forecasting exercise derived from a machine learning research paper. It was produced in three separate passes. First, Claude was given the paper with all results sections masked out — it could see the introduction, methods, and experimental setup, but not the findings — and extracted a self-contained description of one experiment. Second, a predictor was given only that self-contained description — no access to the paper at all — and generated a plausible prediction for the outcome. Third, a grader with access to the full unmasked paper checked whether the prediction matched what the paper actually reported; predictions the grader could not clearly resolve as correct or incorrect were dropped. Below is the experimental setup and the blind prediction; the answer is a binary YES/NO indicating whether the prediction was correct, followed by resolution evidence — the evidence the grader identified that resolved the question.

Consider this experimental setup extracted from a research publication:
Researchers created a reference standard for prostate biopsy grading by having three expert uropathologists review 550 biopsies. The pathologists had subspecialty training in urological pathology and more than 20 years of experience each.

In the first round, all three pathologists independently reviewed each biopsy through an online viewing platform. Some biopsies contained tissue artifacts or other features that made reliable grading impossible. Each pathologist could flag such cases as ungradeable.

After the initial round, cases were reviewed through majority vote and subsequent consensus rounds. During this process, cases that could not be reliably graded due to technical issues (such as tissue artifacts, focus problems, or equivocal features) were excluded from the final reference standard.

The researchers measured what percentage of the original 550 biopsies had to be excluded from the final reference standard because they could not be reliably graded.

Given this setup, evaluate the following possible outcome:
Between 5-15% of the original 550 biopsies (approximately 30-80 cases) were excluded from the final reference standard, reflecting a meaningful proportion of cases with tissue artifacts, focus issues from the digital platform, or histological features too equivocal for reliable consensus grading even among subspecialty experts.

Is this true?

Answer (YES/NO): NO